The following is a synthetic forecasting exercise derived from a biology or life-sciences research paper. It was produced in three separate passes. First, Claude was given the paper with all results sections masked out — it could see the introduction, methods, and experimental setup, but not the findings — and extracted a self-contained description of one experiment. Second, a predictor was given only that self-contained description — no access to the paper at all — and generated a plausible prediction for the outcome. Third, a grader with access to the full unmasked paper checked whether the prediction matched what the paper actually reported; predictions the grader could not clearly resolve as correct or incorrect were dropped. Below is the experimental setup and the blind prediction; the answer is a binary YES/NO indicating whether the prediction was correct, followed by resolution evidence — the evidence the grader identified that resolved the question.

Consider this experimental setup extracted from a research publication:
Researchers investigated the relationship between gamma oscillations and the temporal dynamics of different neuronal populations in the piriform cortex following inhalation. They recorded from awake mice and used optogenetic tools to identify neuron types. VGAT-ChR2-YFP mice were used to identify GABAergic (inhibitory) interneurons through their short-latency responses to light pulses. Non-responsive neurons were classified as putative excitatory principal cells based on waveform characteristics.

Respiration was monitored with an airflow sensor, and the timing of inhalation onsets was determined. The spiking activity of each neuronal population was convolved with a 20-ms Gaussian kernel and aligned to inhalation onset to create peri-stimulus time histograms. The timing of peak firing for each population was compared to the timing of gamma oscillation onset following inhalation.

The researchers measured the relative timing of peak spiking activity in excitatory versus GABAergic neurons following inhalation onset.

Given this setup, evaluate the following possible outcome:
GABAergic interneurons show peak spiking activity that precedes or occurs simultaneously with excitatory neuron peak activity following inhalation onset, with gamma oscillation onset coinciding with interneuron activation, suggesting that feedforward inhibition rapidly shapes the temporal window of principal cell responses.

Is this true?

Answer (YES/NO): NO